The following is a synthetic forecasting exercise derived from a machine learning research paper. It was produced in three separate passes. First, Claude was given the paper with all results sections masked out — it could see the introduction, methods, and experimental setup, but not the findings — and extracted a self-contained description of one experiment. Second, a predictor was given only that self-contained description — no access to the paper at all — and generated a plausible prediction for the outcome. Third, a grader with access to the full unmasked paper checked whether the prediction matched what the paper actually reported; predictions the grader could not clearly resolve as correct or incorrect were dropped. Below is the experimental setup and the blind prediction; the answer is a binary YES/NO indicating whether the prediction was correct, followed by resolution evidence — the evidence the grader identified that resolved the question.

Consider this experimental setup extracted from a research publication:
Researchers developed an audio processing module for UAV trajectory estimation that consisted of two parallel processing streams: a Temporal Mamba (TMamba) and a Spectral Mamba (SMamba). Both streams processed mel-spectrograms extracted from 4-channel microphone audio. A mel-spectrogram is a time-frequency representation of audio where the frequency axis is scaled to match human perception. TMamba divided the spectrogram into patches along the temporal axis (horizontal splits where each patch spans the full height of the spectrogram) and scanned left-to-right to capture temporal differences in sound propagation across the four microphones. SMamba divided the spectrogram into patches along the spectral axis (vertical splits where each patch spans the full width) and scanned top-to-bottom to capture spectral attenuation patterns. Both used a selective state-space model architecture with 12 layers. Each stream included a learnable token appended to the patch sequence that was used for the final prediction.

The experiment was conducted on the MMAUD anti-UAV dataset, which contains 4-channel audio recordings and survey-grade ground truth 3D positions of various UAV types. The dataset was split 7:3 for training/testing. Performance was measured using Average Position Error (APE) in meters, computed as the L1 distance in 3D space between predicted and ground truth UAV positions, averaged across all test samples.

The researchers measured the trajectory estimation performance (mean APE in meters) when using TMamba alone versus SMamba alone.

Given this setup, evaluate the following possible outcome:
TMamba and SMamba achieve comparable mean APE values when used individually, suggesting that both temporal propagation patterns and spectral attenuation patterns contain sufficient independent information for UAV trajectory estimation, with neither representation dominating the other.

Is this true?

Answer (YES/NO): NO